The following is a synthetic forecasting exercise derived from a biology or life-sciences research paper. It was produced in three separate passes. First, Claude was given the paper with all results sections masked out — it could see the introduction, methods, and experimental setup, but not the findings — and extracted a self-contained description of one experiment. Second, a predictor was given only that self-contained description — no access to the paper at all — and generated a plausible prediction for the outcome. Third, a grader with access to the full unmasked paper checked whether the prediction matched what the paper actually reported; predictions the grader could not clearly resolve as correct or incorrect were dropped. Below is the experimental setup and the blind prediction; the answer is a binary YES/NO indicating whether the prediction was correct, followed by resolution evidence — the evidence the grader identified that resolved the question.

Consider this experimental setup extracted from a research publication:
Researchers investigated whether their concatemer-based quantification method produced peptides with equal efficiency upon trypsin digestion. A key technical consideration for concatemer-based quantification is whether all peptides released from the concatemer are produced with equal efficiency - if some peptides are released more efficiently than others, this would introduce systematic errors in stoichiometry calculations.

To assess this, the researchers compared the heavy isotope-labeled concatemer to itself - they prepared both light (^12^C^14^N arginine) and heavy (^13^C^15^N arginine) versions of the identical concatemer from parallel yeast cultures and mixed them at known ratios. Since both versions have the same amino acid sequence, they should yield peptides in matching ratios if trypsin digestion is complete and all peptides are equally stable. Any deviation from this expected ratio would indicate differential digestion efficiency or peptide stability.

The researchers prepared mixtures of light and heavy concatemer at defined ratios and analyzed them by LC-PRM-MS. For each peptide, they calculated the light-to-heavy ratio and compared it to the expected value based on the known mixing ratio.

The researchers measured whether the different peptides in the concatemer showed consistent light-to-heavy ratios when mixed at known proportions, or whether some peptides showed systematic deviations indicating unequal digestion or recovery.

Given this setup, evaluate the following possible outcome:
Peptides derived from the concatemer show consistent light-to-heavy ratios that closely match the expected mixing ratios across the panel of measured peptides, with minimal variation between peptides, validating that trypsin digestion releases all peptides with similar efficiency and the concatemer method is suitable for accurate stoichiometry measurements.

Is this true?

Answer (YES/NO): YES